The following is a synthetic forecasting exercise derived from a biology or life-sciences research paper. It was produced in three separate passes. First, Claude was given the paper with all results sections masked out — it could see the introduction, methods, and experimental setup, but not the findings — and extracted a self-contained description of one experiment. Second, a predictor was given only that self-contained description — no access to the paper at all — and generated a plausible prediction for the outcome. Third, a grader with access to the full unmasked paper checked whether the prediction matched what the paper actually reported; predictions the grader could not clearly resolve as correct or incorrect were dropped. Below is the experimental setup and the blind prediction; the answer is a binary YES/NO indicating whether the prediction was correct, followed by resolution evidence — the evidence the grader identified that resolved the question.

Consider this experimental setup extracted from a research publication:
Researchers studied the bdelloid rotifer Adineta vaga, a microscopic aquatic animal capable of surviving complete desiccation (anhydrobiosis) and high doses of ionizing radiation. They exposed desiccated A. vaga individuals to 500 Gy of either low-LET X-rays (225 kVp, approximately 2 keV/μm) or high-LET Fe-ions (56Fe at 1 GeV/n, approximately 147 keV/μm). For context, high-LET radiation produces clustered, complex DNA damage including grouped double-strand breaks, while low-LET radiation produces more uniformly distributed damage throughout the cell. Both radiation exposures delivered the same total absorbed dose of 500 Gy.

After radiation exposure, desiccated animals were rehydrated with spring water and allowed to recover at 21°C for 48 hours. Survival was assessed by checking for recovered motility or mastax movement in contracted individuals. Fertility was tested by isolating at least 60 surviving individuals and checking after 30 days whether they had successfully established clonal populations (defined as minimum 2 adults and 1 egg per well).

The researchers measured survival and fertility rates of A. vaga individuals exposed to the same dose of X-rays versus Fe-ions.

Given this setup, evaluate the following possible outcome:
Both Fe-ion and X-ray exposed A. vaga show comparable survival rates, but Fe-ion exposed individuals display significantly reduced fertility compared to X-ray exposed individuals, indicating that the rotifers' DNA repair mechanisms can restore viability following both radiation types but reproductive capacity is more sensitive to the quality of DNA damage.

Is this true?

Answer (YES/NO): YES